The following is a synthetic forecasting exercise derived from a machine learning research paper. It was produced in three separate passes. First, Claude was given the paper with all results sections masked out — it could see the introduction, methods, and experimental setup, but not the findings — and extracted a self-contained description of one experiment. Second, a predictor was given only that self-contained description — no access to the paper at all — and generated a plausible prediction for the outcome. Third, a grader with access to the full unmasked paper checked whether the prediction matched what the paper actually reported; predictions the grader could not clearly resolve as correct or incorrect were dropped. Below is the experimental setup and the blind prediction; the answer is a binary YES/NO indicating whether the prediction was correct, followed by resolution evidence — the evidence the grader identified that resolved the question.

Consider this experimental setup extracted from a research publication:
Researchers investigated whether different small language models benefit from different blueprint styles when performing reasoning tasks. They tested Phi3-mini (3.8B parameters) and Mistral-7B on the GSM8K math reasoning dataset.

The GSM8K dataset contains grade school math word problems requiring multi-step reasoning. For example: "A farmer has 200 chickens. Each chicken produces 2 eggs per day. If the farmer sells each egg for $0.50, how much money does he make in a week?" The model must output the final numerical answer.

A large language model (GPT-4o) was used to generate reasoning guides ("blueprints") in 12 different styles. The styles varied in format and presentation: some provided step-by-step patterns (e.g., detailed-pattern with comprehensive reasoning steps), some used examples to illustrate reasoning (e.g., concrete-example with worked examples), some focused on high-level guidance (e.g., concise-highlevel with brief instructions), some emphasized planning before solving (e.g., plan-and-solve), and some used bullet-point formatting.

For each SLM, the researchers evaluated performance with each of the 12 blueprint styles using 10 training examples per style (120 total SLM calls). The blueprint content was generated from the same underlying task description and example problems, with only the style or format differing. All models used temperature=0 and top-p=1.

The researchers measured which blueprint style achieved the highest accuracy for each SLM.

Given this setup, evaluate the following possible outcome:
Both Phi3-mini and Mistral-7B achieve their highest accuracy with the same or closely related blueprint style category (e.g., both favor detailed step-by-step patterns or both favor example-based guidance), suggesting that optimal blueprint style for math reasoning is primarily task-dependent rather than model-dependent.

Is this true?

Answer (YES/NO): NO